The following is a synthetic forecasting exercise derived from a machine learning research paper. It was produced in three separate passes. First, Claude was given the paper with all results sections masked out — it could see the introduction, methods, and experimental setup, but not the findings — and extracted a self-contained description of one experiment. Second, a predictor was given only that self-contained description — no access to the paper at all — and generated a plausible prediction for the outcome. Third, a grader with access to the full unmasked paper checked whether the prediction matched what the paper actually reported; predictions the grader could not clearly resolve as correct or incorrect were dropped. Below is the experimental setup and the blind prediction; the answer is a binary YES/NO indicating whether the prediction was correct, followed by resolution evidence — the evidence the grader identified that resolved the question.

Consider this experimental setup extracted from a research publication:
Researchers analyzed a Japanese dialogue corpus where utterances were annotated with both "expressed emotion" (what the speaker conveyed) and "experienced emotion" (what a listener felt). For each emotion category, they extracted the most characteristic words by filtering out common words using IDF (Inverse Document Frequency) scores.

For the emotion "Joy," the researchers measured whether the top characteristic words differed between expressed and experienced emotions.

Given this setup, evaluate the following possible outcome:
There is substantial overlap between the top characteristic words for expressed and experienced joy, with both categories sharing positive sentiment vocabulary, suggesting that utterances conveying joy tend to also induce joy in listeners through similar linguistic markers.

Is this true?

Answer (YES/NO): YES